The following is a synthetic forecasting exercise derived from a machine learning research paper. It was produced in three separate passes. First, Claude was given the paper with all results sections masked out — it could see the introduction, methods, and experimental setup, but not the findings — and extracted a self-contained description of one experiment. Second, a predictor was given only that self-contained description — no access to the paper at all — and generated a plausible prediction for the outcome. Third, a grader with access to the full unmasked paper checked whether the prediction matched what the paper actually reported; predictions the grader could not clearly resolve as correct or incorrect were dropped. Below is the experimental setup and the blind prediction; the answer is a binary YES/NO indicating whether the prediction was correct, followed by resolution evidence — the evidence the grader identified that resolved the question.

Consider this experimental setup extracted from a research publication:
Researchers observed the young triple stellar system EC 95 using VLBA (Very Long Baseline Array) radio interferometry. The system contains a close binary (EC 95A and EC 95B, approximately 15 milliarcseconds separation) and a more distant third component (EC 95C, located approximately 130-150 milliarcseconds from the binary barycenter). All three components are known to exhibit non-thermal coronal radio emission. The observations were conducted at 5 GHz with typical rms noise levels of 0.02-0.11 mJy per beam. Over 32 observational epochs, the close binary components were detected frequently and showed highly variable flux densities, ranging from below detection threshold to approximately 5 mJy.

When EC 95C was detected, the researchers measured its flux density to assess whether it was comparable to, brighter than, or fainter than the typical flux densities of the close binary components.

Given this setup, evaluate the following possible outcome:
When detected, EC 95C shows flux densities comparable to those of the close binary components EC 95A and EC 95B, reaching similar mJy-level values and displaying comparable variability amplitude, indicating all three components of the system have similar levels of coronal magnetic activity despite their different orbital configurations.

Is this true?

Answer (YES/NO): YES